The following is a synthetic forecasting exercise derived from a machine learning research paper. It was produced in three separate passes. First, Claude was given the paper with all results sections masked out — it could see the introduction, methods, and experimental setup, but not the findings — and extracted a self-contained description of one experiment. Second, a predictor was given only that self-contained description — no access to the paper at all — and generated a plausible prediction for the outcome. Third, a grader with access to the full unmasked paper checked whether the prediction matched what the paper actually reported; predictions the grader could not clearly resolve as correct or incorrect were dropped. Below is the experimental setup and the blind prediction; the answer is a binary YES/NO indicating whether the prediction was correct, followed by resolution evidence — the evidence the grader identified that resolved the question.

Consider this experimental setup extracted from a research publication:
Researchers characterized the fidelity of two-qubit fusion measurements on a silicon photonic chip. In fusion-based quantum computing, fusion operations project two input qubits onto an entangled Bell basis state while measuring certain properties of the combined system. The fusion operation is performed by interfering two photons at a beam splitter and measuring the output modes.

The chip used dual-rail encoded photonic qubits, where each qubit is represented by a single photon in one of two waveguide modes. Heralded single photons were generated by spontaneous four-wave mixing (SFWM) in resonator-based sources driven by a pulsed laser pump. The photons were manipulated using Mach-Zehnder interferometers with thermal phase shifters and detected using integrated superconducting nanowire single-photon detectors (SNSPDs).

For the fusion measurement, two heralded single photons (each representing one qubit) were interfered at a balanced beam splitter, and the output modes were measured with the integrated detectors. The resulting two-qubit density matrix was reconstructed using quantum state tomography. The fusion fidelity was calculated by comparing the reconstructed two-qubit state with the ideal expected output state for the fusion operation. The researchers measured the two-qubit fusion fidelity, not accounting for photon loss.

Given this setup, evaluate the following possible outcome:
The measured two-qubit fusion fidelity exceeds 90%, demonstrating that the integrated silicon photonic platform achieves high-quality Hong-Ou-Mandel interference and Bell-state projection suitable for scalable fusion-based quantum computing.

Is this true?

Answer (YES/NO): YES